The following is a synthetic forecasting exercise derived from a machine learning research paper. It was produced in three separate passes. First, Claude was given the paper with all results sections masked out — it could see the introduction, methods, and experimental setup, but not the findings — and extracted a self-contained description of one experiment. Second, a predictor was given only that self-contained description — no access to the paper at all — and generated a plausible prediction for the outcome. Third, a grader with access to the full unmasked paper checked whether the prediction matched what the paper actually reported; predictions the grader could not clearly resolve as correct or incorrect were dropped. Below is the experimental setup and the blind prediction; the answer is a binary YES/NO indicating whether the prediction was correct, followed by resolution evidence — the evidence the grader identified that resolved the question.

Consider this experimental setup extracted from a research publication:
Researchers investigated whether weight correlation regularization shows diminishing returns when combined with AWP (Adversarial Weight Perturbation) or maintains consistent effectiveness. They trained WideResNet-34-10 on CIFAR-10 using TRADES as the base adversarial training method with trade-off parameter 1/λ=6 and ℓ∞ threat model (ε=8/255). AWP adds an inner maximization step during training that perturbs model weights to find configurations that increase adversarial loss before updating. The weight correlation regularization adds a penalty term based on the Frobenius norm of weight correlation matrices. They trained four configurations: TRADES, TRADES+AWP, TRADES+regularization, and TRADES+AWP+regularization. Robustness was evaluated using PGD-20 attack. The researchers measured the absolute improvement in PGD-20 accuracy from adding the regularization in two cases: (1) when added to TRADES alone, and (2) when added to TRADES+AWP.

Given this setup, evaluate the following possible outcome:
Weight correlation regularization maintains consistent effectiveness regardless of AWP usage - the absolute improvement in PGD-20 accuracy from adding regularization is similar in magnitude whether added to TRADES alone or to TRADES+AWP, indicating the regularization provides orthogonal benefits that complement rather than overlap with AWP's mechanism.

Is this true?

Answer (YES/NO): YES